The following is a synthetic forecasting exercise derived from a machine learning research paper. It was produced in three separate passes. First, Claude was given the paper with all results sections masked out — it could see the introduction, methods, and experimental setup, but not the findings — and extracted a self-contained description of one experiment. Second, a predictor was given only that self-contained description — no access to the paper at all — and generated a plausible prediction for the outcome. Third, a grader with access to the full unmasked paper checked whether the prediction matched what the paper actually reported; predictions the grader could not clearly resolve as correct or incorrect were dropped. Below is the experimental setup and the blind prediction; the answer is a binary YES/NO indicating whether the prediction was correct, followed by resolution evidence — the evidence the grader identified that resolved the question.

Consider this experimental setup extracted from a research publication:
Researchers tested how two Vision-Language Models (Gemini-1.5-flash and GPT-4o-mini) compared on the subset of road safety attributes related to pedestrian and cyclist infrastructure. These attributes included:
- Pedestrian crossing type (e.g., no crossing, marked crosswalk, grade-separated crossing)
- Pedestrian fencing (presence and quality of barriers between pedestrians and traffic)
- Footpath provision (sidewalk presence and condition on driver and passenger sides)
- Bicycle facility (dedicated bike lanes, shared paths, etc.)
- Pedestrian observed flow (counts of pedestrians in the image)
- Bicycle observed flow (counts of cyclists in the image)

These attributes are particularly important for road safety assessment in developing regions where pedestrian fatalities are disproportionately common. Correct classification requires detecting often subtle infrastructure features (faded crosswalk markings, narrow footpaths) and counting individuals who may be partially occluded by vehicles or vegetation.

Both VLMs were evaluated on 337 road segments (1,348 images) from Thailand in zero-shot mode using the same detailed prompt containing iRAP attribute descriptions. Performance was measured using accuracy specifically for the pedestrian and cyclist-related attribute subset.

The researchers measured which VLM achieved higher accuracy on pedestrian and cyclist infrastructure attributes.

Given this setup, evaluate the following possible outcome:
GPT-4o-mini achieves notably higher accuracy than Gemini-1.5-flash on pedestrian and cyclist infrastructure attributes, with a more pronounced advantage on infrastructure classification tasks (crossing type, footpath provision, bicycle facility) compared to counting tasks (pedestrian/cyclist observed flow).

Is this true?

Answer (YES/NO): NO